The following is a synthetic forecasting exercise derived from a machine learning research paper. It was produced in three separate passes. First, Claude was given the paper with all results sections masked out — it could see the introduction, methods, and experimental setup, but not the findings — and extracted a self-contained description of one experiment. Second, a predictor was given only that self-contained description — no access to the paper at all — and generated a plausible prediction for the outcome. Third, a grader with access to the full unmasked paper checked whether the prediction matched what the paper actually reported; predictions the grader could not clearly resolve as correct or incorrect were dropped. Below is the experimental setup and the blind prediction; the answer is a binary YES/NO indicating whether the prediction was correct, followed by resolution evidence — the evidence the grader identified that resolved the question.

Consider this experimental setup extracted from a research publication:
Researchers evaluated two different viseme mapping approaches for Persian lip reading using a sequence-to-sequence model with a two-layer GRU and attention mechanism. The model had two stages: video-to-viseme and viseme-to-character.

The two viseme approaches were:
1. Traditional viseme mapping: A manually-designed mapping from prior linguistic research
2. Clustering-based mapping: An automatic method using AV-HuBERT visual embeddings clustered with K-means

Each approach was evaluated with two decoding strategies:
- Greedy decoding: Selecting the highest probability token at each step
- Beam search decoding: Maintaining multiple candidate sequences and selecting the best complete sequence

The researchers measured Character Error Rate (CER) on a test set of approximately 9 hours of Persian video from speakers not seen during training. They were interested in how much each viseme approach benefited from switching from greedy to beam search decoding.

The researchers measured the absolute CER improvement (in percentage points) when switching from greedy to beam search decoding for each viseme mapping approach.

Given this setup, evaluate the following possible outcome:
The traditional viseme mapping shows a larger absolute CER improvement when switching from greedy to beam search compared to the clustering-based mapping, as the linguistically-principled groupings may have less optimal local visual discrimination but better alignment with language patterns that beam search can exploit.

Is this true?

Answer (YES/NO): NO